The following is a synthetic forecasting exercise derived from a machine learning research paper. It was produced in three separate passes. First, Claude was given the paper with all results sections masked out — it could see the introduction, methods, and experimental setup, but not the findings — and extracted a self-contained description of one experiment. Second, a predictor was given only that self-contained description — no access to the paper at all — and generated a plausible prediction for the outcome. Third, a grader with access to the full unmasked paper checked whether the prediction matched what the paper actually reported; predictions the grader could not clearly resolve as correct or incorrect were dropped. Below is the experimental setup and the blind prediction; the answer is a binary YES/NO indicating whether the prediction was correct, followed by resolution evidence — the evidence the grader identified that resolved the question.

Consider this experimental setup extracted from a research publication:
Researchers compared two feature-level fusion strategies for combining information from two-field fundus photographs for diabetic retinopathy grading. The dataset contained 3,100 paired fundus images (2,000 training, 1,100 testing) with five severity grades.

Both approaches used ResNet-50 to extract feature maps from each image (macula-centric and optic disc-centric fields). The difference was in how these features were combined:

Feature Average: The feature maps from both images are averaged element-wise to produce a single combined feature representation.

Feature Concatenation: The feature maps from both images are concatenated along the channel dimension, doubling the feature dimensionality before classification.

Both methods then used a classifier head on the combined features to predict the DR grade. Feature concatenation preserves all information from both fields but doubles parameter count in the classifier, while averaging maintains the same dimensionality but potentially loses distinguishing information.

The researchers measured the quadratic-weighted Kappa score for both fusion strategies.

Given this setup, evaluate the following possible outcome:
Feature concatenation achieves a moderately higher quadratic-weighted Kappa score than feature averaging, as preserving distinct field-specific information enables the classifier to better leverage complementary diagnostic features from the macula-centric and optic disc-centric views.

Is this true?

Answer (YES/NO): NO